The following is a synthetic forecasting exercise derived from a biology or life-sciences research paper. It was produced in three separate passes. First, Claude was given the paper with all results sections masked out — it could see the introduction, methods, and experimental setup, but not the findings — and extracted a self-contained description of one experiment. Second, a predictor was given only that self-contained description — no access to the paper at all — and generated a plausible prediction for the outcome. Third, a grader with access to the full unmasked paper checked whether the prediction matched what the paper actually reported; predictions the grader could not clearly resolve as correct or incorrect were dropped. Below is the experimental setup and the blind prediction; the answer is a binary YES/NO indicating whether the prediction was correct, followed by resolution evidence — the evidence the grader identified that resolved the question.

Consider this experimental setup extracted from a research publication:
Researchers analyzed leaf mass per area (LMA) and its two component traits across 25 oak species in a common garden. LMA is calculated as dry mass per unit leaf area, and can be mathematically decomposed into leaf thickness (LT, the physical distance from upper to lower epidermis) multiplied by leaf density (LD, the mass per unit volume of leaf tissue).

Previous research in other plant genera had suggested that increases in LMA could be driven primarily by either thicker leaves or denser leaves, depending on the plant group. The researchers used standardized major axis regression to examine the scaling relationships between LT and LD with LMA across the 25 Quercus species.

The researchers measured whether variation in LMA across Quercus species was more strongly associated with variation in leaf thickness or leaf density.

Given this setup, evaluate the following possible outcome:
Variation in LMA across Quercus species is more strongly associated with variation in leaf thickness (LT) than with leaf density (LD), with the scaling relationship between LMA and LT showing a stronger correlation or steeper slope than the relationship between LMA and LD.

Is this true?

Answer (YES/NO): YES